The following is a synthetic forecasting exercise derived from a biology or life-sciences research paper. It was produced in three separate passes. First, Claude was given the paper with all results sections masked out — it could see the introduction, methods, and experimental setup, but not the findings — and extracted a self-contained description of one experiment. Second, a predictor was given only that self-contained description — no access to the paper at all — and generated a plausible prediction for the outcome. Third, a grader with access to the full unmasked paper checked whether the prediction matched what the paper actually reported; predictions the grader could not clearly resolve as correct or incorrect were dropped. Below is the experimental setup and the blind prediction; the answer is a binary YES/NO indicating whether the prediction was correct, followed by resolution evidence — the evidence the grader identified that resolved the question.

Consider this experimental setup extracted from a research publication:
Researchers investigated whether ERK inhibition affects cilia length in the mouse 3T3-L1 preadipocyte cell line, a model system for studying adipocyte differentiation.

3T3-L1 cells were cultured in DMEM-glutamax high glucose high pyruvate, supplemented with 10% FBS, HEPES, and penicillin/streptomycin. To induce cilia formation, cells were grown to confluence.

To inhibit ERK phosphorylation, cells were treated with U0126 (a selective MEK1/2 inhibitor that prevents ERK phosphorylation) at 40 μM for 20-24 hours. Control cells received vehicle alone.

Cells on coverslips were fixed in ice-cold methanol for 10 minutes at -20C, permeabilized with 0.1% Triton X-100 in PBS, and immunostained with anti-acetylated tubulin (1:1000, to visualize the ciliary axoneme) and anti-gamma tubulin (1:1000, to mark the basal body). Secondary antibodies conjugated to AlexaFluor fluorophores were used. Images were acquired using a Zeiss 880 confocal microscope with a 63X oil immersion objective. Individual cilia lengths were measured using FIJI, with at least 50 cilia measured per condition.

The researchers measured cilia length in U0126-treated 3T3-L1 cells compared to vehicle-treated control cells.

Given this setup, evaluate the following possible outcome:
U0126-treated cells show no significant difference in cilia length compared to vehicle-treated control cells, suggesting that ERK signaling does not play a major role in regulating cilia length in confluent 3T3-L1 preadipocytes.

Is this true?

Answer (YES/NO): NO